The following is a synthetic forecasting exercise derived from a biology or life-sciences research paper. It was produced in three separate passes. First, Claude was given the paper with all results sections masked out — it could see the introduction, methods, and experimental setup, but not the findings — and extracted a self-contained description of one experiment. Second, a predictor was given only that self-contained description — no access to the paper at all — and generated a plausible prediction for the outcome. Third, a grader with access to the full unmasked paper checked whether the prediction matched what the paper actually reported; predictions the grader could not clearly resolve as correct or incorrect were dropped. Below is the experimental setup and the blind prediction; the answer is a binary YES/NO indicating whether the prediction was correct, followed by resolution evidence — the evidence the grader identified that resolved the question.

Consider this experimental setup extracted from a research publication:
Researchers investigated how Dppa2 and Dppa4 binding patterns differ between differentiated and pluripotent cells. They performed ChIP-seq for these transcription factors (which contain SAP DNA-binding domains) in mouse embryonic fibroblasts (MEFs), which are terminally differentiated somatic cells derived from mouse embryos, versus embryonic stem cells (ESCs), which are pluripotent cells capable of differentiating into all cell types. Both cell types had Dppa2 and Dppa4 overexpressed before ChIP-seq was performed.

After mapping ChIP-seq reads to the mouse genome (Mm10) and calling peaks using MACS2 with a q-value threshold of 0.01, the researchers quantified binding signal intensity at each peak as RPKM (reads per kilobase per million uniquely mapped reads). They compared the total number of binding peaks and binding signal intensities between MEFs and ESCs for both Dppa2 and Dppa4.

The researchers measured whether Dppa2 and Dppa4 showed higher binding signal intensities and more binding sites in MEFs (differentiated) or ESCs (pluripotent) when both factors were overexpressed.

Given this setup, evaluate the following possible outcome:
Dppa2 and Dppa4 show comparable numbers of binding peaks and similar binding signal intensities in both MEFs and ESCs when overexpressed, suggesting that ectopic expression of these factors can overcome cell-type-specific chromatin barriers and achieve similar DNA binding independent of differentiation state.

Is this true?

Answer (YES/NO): NO